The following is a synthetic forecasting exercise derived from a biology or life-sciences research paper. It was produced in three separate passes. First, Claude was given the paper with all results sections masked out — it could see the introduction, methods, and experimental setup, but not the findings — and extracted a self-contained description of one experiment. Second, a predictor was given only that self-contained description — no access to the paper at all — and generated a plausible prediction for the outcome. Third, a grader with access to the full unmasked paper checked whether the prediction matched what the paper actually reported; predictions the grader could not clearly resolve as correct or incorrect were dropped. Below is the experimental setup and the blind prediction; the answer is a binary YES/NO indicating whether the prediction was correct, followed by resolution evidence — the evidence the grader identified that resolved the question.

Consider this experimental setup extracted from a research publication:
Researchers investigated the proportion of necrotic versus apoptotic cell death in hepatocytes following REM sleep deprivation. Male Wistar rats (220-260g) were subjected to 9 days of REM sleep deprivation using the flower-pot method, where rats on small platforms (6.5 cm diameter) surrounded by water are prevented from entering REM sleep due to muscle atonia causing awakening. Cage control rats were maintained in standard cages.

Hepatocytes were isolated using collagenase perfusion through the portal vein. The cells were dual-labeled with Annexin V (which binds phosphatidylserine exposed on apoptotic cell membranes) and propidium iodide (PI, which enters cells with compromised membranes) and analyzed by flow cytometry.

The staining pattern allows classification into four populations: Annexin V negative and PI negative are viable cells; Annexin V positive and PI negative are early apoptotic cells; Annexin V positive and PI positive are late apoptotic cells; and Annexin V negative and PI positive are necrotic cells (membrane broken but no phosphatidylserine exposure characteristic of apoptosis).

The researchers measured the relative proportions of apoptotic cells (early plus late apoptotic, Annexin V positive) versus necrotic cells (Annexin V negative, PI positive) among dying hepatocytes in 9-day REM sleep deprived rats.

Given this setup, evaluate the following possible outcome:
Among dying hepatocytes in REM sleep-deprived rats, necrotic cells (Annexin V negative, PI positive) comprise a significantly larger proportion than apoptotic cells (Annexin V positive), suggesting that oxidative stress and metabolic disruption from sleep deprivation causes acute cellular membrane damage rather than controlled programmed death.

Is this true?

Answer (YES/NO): NO